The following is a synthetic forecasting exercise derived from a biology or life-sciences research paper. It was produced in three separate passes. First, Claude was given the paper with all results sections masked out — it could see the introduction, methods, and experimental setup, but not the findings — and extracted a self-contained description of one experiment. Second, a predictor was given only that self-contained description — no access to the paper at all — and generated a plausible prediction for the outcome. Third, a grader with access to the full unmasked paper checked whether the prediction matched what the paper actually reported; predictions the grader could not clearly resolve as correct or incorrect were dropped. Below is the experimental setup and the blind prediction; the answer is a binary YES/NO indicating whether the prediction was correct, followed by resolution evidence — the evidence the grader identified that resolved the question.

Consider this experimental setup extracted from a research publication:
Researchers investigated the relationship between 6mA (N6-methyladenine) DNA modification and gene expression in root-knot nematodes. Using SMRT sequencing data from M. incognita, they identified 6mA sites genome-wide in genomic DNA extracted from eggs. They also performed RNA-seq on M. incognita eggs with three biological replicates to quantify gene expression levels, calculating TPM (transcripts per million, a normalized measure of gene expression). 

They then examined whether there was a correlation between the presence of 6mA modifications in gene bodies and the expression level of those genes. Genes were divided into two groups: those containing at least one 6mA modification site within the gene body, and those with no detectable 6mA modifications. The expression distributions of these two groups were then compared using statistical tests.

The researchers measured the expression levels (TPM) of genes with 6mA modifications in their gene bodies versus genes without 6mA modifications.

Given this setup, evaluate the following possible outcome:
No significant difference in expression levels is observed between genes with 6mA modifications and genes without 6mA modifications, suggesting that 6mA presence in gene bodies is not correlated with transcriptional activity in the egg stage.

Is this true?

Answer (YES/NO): NO